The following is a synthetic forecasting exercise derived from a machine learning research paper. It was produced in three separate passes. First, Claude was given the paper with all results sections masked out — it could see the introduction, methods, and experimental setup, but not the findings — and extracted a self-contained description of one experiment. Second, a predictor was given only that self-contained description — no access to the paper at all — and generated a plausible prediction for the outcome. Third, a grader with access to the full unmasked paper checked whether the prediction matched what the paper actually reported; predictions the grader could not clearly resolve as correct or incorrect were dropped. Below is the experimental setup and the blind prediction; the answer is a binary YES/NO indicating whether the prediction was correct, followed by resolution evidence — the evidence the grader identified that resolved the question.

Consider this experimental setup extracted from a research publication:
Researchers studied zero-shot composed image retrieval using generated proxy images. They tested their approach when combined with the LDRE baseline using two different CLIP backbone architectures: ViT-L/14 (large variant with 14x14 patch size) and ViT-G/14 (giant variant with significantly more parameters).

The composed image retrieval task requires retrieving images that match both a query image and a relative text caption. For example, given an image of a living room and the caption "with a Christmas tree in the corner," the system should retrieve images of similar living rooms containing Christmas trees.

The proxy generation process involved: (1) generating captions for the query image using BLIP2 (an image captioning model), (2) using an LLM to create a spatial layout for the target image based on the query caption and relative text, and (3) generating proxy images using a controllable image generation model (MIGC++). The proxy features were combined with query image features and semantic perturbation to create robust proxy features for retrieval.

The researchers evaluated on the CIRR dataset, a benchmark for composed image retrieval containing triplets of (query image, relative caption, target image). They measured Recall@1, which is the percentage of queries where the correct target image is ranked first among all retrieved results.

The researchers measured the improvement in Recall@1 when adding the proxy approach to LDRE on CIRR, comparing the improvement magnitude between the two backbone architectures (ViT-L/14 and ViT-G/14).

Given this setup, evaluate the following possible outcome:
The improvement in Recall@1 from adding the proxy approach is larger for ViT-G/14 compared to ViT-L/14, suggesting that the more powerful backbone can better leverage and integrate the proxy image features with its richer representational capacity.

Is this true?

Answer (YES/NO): NO